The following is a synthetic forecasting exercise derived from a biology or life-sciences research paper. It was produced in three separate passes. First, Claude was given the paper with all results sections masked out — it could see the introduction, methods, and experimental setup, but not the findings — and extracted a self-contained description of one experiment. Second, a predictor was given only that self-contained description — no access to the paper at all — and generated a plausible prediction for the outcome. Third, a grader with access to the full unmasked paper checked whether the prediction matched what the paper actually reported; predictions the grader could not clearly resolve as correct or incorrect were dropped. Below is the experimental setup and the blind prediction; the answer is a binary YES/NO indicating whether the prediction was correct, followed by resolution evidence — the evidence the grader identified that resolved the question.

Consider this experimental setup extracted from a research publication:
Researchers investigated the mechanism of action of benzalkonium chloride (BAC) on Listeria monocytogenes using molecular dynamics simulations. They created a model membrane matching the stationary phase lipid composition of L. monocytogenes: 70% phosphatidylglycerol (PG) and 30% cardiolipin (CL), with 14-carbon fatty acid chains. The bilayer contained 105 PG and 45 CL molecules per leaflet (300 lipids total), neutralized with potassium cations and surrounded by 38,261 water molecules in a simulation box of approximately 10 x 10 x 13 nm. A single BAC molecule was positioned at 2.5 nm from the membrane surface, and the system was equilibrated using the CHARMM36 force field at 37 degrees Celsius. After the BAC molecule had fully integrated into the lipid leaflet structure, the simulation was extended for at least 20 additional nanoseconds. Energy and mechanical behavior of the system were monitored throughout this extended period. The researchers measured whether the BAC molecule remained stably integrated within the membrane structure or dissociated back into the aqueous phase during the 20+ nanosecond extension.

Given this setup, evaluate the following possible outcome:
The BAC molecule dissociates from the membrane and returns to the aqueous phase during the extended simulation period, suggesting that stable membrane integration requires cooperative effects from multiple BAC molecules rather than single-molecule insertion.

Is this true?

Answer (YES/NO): NO